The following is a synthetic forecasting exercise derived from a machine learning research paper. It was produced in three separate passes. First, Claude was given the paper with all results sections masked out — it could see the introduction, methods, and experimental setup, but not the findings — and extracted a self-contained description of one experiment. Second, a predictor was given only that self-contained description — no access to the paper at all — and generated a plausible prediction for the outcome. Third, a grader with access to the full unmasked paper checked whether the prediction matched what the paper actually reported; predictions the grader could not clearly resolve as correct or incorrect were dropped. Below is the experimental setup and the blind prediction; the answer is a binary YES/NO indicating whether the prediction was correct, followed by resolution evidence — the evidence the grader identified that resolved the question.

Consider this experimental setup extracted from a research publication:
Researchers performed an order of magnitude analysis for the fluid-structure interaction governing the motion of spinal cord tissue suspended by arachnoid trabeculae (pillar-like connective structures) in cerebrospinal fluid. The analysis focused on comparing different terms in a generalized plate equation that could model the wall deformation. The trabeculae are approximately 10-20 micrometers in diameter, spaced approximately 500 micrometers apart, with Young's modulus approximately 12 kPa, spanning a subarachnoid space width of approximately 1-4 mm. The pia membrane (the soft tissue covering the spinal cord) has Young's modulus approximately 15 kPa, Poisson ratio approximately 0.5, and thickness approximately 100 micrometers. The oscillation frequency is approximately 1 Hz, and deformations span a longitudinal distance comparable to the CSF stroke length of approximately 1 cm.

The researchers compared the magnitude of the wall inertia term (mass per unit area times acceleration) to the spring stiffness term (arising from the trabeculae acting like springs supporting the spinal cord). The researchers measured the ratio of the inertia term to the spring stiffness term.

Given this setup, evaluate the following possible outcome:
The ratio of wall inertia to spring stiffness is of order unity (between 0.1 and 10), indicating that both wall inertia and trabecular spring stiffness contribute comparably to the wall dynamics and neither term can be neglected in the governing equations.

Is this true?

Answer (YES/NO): NO